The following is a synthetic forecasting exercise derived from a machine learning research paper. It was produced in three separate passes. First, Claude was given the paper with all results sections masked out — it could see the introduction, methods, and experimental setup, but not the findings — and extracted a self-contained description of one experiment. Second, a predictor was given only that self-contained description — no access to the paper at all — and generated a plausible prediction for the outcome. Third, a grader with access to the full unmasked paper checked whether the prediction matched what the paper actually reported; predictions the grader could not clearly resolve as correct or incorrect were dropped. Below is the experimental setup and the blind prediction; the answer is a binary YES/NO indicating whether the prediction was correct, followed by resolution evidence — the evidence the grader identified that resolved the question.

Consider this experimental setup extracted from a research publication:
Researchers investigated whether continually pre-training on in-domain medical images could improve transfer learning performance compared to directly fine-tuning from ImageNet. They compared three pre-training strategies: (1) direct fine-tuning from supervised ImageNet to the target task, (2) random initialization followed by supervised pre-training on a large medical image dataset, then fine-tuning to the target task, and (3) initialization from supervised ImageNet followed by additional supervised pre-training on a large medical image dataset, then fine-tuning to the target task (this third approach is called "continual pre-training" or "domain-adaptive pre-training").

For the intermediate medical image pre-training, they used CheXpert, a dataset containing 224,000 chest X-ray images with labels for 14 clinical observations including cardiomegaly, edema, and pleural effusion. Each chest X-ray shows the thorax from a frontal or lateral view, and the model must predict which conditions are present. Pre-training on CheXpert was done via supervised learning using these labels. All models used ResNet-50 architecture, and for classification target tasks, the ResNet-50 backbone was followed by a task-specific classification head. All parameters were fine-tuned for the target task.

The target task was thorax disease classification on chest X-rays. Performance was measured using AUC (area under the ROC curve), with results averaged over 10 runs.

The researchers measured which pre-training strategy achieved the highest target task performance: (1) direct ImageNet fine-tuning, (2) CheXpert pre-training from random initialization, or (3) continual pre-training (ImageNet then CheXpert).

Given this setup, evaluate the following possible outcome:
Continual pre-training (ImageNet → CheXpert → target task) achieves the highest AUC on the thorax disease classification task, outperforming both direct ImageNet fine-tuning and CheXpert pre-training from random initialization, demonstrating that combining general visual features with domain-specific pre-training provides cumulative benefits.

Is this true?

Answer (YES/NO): YES